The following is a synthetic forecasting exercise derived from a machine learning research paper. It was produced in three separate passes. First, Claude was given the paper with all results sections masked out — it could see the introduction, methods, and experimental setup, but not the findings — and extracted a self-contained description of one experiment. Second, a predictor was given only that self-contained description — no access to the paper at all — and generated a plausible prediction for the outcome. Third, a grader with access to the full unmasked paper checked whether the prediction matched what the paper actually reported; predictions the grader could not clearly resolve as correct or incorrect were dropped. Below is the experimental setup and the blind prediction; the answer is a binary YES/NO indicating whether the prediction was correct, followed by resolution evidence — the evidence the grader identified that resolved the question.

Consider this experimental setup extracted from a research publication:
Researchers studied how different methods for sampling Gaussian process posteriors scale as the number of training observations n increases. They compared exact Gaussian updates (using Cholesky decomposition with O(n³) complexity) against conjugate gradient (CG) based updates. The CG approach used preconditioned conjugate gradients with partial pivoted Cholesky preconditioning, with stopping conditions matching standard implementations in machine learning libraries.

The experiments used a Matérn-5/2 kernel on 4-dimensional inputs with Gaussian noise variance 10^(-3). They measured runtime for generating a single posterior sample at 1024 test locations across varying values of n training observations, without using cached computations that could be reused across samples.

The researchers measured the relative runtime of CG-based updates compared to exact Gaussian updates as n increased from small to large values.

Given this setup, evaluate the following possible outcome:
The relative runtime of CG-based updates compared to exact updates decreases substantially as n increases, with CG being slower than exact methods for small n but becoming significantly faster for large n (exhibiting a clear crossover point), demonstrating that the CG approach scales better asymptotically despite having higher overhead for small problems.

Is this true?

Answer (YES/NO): YES